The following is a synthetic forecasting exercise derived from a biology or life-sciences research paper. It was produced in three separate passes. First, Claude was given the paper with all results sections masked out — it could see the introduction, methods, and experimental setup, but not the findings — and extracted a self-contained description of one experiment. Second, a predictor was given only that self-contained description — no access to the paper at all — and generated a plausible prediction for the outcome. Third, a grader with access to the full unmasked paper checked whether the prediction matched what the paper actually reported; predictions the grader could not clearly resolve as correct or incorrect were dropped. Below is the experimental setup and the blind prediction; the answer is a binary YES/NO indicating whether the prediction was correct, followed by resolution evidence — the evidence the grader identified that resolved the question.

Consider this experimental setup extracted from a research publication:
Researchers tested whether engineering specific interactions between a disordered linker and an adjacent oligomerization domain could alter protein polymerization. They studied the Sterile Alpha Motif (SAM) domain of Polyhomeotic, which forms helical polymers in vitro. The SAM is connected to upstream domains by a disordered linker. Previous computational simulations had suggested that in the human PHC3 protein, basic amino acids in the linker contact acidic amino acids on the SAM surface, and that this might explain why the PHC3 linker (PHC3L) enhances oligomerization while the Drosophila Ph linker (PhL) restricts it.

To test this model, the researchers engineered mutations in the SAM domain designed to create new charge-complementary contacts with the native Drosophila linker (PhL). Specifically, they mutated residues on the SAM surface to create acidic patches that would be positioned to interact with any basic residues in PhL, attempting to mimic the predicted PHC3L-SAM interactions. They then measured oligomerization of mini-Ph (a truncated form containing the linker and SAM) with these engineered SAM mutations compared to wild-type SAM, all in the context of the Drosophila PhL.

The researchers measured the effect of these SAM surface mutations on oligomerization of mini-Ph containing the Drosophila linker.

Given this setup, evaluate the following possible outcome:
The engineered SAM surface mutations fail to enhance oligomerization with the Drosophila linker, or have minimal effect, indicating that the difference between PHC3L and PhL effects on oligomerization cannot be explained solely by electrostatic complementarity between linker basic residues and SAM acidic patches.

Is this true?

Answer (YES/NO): NO